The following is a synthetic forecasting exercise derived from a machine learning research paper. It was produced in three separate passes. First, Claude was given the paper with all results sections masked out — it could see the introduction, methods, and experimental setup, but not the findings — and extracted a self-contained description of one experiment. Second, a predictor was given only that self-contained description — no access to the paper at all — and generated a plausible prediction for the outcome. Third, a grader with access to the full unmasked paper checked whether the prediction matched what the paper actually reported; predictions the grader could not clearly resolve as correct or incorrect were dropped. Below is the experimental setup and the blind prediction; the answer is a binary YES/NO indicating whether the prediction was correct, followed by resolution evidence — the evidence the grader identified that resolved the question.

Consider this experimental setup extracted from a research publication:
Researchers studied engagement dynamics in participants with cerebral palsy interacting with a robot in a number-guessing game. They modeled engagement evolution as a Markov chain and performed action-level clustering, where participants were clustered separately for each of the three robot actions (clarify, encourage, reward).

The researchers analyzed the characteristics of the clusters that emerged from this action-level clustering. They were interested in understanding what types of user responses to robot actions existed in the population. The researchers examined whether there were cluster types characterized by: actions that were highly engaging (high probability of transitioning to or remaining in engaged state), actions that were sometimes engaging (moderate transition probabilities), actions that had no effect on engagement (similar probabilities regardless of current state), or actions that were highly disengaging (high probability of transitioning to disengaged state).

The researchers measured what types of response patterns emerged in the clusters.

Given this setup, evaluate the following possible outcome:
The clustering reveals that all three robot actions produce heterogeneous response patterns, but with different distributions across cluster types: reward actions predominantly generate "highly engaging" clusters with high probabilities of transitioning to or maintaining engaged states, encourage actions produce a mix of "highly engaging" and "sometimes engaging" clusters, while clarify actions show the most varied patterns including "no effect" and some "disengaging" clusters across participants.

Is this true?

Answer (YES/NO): NO